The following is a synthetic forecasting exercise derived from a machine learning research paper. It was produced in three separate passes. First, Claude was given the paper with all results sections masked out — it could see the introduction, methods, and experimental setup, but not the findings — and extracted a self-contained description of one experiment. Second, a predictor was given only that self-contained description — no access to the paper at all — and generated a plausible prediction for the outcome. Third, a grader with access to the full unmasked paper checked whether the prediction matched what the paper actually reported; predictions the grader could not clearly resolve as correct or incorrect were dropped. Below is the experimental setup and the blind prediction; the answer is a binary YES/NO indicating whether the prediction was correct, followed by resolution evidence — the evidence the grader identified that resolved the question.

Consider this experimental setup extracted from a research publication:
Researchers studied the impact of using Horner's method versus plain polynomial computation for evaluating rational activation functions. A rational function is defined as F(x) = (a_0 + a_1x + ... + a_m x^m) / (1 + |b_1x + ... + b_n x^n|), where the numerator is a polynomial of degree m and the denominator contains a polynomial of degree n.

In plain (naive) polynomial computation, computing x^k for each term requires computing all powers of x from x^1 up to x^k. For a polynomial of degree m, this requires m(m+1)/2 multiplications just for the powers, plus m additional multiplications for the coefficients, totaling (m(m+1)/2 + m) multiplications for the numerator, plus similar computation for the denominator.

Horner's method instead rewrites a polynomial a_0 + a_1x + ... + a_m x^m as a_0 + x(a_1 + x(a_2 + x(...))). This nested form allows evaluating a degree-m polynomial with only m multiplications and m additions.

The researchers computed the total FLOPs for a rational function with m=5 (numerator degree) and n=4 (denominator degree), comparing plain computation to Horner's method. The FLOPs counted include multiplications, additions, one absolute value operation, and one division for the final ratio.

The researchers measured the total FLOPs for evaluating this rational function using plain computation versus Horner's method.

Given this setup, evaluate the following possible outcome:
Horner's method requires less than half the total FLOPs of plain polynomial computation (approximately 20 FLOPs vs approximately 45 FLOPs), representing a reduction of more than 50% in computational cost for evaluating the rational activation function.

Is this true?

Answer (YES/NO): YES